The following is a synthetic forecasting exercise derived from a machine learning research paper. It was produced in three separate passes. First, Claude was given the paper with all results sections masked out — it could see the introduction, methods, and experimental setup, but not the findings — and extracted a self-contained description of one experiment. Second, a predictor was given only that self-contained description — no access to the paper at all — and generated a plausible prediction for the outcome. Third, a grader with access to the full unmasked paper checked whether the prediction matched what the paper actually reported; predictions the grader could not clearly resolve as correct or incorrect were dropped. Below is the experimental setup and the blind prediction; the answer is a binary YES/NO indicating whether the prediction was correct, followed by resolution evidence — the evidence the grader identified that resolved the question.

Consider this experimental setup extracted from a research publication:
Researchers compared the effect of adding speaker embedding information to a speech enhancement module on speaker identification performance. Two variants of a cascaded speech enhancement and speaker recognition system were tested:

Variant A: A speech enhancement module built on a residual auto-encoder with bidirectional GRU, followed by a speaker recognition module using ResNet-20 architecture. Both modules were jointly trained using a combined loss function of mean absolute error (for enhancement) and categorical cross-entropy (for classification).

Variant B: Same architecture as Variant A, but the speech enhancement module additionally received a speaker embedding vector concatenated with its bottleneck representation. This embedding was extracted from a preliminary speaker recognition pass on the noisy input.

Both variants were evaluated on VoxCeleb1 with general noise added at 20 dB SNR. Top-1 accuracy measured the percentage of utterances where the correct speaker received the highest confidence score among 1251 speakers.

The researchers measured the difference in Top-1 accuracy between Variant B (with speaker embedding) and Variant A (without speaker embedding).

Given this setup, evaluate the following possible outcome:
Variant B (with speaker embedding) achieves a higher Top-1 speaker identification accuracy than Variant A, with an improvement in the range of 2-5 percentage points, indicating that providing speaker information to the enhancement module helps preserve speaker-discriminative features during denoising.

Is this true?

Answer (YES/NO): NO